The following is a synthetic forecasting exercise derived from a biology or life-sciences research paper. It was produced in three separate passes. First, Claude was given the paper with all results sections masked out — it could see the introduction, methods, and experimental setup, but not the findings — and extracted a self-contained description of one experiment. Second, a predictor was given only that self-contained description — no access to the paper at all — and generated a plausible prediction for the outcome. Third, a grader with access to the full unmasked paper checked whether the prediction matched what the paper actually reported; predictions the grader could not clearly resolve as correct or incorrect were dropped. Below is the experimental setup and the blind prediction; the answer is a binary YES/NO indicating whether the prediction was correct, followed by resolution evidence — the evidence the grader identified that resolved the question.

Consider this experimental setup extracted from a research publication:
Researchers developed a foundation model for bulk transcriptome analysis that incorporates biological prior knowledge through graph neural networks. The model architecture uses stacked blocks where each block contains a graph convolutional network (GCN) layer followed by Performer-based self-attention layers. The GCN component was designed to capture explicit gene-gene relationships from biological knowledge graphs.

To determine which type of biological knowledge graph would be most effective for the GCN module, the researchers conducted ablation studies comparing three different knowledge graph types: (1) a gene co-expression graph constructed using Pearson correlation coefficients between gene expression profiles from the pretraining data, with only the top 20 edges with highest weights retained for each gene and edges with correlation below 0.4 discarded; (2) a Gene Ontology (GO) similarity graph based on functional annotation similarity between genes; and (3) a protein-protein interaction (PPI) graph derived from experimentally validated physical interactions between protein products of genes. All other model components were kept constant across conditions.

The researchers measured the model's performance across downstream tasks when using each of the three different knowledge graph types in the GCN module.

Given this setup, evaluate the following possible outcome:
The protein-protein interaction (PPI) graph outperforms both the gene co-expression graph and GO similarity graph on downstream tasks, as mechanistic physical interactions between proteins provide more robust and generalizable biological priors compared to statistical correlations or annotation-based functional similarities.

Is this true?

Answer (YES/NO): NO